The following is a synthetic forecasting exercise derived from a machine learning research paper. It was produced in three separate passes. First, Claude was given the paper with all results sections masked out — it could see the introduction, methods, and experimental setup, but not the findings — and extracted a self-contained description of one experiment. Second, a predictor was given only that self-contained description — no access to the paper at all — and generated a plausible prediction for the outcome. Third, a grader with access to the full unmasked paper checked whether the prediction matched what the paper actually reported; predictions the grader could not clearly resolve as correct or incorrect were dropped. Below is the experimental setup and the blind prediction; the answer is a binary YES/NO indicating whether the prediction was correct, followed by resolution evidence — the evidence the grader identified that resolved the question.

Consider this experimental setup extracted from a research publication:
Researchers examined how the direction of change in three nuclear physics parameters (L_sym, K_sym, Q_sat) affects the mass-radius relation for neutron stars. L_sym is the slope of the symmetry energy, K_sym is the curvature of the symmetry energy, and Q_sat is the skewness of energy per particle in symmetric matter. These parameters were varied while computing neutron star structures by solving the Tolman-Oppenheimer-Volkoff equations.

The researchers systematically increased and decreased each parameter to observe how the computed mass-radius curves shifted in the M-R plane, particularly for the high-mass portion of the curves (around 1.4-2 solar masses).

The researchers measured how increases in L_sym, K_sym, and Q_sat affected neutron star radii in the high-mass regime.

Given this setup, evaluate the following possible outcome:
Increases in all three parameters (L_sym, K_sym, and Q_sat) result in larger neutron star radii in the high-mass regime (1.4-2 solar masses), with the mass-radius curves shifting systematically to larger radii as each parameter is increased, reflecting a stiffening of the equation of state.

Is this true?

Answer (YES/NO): YES